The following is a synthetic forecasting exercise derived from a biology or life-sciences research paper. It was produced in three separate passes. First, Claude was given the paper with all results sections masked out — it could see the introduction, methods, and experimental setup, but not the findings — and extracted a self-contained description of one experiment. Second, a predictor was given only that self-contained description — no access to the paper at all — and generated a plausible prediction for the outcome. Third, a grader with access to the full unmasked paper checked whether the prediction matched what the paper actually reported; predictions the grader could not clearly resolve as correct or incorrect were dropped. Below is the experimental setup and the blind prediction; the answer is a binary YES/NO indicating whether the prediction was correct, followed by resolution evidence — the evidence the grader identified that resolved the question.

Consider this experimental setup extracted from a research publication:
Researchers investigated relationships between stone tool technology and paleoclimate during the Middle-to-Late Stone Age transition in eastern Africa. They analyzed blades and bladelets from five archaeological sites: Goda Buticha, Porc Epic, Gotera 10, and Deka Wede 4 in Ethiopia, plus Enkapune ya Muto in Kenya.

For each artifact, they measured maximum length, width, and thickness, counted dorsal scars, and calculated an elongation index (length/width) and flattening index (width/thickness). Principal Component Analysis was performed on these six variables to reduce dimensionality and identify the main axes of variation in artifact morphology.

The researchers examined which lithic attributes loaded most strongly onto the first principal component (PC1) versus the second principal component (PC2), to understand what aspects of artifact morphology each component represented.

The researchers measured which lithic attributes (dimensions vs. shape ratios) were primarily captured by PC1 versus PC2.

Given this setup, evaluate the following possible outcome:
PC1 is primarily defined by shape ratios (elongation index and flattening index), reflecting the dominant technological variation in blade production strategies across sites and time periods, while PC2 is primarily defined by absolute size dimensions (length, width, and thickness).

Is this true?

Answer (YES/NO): NO